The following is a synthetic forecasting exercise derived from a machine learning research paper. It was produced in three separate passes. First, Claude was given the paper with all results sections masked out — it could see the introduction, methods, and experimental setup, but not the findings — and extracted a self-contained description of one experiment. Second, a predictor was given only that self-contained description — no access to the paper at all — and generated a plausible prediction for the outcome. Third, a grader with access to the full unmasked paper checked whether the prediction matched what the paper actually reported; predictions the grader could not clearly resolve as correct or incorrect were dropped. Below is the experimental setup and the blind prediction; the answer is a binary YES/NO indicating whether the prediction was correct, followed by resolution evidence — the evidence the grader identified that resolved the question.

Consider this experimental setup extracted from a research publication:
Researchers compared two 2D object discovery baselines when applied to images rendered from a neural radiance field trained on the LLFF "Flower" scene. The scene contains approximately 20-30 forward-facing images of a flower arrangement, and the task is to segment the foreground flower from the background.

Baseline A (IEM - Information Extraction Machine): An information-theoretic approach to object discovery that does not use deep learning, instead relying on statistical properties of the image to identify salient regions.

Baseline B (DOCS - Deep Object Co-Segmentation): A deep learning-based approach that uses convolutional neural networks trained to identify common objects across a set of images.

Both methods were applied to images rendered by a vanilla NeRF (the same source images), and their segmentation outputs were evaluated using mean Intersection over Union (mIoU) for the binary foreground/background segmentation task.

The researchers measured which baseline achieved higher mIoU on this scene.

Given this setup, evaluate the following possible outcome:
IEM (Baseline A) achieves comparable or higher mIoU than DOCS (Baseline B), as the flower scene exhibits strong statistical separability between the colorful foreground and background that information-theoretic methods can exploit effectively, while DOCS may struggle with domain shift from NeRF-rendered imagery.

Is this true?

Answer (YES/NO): YES